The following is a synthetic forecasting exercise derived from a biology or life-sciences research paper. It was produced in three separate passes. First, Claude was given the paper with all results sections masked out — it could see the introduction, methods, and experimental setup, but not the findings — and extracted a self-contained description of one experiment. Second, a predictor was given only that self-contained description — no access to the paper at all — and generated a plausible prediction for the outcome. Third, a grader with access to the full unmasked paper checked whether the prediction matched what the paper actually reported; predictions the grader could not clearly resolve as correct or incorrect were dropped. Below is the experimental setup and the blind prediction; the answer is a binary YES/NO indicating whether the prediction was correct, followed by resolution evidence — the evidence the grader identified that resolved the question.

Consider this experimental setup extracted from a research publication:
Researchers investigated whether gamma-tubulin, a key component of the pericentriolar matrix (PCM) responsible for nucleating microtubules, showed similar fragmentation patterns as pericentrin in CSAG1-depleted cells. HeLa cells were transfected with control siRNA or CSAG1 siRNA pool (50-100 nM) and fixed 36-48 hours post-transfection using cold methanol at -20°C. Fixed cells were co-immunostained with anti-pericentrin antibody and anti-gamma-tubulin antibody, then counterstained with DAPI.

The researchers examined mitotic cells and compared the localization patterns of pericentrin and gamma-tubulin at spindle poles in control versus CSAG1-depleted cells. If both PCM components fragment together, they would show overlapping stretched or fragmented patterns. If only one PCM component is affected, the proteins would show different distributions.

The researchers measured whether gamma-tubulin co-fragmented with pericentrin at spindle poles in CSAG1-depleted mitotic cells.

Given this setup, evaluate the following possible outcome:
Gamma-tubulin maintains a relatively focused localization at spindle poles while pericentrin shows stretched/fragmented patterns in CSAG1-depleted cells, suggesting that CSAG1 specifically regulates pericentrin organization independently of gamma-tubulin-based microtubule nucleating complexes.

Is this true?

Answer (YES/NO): NO